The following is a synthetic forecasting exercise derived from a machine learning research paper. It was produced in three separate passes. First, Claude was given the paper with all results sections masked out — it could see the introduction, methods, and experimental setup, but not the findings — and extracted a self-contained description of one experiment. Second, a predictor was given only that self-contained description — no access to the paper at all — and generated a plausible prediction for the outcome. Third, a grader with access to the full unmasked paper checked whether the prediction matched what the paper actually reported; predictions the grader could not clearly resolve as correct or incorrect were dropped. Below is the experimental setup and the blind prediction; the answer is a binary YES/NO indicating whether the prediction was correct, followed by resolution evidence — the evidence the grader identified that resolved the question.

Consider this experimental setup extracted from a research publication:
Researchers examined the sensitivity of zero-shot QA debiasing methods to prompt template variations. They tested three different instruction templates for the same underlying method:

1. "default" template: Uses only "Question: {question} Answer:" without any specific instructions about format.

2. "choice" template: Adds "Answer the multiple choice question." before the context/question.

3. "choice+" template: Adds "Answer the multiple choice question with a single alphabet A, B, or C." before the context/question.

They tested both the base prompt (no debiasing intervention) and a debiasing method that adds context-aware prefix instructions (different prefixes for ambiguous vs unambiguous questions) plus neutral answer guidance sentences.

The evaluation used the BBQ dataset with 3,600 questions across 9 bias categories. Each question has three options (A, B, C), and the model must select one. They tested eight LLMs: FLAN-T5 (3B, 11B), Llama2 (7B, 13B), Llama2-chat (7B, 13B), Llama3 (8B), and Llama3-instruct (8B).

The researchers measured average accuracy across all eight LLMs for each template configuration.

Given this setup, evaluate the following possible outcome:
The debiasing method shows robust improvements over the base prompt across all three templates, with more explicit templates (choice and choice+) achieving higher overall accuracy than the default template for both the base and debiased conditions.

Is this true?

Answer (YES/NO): NO